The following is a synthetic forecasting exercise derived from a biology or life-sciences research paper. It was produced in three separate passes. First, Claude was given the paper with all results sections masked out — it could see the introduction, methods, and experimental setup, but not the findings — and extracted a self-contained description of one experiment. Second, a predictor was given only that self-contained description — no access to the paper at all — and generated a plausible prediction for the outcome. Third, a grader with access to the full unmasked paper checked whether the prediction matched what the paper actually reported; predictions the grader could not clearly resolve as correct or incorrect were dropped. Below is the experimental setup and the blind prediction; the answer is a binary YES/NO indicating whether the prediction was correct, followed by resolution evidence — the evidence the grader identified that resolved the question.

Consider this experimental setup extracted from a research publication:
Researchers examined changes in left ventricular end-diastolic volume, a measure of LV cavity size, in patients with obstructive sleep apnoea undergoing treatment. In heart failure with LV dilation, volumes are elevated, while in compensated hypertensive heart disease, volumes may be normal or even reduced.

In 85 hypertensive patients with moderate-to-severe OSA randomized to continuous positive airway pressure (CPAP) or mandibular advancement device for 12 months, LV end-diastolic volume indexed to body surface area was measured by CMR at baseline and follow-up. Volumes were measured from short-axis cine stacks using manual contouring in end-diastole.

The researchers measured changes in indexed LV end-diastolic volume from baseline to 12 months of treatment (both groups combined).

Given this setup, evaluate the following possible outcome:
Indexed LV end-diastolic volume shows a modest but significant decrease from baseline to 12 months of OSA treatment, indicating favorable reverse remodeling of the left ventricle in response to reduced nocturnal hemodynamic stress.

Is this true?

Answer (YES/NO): NO